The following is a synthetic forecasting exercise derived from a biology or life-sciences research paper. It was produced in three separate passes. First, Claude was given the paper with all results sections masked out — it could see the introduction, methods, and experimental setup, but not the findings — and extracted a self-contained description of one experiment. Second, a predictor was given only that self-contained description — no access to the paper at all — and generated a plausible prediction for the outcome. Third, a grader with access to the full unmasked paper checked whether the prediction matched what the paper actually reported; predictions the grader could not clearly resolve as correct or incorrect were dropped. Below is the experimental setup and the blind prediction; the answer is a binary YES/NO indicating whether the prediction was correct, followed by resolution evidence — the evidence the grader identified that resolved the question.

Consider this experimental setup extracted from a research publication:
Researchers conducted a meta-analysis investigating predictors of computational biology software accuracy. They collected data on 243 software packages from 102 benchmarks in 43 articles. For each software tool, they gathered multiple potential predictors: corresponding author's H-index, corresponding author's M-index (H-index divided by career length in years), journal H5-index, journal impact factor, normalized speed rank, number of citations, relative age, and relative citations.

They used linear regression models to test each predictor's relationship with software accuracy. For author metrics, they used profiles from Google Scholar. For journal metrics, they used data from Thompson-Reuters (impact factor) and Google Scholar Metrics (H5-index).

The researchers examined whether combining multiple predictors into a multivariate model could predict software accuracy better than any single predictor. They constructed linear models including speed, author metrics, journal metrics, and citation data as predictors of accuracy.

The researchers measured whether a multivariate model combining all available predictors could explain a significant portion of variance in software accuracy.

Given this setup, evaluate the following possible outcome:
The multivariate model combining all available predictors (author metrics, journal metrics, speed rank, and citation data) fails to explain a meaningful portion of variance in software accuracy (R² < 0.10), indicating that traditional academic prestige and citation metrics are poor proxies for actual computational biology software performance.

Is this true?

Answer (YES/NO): YES